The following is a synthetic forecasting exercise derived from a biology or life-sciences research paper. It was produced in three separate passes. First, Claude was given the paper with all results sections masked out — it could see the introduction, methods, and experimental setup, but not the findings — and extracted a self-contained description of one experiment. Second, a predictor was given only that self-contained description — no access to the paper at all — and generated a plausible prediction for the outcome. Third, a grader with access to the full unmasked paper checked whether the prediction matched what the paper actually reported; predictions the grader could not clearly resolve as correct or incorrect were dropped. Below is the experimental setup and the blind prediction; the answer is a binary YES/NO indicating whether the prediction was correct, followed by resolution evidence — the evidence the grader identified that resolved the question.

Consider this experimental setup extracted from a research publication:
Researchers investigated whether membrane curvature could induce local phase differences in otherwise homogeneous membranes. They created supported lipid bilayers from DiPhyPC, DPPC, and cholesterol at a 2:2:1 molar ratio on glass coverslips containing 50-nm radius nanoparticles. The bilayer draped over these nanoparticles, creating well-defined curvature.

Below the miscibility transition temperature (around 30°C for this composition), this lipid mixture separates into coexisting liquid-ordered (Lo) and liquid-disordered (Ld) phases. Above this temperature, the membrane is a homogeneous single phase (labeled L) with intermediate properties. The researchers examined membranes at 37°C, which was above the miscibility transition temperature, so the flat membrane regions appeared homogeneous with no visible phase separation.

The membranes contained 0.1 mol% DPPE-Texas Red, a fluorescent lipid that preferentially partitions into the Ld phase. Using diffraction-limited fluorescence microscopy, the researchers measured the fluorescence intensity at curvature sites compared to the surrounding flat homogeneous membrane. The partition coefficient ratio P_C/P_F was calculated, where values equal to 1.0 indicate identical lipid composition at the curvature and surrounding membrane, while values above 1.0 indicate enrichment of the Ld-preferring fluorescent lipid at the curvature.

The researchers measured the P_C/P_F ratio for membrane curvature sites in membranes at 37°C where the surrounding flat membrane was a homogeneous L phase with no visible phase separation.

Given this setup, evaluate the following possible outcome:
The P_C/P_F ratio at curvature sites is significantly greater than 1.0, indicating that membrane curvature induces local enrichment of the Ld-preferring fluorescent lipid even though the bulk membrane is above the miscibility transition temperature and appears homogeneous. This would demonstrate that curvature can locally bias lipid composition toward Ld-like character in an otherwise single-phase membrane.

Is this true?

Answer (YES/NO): YES